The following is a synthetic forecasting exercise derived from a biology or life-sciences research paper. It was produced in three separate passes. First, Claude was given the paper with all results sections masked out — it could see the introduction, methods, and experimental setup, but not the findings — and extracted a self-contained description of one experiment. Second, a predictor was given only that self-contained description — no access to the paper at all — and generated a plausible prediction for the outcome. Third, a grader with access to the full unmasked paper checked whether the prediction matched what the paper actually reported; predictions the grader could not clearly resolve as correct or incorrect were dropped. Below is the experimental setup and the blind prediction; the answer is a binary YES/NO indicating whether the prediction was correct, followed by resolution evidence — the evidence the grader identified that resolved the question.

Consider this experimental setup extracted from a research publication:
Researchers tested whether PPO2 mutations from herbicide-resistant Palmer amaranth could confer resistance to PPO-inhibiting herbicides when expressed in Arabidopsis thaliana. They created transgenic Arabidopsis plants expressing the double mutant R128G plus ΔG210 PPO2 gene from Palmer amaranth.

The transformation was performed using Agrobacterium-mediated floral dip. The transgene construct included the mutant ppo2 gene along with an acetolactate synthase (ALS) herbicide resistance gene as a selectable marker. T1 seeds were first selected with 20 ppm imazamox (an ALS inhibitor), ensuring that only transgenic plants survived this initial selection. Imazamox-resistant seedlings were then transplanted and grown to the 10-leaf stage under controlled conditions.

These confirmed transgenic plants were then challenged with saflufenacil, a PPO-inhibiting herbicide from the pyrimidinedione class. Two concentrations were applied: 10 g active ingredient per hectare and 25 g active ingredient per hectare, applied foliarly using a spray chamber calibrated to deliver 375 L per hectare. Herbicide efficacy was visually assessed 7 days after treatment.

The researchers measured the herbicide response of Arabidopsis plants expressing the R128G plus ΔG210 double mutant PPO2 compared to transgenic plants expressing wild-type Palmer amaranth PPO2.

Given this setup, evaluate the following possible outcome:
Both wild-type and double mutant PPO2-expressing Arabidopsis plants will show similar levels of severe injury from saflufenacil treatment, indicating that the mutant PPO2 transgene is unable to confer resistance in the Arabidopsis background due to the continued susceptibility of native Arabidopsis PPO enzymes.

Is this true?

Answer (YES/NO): NO